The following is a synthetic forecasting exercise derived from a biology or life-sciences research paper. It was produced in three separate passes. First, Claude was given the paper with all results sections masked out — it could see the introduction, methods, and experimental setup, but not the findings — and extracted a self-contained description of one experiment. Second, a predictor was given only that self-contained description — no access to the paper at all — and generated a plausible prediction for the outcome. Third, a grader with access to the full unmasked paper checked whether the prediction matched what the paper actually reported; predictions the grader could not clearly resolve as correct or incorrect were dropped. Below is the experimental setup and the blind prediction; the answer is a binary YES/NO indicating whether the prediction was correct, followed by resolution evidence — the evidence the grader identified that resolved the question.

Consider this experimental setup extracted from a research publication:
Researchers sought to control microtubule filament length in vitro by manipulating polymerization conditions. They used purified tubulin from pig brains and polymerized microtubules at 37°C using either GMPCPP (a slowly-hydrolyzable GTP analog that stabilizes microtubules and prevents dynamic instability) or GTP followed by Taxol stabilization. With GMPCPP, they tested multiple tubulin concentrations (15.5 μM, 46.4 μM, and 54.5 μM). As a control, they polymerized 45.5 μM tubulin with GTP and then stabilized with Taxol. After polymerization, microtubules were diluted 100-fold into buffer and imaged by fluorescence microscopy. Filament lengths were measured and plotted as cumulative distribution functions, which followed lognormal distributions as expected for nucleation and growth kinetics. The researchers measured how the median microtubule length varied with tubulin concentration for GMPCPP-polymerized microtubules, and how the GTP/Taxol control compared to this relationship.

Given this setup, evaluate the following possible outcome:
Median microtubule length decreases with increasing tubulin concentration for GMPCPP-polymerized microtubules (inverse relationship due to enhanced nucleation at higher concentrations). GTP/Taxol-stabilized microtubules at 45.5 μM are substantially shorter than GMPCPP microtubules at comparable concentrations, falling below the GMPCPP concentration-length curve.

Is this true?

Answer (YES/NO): NO